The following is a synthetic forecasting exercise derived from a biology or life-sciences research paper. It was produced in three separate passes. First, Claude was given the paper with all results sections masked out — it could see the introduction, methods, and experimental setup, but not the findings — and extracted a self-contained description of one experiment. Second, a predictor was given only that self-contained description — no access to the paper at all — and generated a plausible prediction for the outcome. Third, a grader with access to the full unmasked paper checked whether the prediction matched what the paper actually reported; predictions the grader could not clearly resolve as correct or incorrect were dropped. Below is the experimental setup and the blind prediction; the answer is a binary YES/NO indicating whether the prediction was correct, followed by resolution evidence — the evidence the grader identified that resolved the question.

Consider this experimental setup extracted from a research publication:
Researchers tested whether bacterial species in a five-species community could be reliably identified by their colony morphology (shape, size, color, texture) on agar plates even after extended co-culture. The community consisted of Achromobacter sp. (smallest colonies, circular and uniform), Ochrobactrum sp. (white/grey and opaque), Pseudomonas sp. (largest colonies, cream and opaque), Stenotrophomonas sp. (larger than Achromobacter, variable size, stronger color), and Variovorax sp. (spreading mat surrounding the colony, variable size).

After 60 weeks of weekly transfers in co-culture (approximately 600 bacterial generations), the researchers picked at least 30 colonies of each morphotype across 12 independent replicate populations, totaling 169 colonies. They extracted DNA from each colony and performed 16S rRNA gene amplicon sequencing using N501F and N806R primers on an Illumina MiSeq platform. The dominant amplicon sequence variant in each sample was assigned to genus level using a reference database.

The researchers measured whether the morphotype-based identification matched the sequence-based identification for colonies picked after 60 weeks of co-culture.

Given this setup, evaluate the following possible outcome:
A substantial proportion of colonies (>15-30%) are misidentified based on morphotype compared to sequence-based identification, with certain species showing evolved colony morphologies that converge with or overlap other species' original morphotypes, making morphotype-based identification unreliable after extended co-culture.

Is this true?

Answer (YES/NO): NO